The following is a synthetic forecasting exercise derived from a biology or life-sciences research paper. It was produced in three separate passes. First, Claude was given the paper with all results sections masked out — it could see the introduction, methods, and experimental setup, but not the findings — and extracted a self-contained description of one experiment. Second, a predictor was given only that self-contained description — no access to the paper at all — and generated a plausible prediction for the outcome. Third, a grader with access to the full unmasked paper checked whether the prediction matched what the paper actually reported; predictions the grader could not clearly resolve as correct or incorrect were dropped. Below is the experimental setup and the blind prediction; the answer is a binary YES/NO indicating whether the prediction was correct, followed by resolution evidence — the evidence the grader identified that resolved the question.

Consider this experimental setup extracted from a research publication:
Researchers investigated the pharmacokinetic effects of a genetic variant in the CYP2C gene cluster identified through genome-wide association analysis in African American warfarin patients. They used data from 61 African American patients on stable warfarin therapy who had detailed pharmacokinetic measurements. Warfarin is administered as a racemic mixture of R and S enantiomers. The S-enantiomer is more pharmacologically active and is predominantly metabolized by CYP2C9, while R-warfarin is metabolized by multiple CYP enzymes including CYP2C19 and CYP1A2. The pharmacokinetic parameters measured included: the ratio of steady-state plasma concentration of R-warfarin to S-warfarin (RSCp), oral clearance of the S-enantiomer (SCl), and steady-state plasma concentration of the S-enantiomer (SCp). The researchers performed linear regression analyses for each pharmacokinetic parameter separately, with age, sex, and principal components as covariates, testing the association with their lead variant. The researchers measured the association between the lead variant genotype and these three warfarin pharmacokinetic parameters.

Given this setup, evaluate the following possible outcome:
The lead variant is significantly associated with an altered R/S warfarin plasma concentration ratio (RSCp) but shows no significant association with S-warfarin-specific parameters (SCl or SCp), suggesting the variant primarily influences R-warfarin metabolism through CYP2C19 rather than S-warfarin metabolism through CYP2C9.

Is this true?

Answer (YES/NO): NO